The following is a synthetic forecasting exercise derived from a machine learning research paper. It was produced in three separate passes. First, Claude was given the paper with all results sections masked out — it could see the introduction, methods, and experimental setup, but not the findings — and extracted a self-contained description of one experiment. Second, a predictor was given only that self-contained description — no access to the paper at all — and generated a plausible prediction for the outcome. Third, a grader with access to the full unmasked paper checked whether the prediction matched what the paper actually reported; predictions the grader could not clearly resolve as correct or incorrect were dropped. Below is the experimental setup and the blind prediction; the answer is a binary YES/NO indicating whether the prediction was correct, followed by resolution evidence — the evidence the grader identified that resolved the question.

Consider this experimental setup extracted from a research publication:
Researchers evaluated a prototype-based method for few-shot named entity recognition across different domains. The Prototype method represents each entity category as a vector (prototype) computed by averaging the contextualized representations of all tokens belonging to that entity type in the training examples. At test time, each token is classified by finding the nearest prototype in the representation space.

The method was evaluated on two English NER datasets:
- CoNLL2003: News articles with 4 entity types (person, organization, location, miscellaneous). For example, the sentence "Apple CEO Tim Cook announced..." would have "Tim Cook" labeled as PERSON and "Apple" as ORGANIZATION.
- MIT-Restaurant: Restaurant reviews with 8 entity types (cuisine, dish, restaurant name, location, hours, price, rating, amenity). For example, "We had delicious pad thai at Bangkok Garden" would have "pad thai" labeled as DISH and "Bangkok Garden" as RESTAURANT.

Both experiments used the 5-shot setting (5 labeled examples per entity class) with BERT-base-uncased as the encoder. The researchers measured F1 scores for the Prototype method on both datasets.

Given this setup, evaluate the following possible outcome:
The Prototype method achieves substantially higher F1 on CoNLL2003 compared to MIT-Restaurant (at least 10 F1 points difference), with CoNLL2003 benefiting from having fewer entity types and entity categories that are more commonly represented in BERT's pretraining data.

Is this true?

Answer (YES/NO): NO